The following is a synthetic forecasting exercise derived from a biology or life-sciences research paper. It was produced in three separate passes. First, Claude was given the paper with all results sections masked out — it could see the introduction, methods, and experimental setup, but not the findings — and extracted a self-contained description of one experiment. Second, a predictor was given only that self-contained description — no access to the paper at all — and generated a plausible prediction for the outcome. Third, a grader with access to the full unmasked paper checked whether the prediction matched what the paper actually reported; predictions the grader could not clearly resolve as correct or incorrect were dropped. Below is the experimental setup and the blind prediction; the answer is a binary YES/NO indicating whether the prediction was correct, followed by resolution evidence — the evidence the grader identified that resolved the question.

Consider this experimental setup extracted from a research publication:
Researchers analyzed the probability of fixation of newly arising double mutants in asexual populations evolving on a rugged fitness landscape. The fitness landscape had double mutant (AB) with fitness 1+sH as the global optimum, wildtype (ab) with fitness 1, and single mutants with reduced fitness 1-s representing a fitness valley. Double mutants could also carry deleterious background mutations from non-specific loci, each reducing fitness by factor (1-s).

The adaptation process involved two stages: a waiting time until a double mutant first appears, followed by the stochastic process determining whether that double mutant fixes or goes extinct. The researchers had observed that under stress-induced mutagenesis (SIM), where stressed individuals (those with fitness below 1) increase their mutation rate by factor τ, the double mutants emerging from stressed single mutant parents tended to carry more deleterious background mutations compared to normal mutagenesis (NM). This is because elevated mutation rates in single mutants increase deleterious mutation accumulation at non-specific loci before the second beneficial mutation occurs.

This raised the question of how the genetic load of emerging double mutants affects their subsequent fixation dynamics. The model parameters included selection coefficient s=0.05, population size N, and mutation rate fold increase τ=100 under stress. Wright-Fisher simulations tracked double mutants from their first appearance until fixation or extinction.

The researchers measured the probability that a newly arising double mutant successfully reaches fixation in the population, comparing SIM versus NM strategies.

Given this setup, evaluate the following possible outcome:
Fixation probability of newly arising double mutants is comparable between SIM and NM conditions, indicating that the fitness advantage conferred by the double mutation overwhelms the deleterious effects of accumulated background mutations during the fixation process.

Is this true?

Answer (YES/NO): NO